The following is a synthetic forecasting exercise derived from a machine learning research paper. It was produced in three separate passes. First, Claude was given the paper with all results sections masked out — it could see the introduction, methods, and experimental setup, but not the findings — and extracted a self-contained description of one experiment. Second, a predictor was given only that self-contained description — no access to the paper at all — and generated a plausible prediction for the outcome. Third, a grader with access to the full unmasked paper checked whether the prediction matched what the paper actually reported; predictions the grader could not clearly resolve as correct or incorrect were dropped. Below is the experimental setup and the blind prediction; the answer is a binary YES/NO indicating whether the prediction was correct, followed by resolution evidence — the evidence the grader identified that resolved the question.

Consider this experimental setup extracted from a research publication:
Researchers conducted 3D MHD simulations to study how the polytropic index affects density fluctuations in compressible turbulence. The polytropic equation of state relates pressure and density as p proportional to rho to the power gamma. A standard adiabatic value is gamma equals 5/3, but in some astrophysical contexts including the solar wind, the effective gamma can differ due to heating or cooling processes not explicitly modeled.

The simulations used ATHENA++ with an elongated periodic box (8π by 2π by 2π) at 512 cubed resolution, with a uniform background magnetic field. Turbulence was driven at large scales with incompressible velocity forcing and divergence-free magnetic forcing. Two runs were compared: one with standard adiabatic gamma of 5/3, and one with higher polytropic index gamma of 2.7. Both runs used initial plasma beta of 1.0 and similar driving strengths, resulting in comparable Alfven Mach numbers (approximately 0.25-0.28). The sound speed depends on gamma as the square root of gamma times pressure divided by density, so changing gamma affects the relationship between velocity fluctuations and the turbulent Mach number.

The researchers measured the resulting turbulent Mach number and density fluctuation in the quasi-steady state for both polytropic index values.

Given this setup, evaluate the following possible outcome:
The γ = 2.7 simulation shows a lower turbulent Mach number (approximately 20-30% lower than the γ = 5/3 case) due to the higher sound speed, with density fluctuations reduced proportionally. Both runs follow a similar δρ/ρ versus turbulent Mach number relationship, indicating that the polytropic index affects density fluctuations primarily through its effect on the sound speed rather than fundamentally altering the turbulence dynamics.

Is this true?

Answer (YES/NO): NO